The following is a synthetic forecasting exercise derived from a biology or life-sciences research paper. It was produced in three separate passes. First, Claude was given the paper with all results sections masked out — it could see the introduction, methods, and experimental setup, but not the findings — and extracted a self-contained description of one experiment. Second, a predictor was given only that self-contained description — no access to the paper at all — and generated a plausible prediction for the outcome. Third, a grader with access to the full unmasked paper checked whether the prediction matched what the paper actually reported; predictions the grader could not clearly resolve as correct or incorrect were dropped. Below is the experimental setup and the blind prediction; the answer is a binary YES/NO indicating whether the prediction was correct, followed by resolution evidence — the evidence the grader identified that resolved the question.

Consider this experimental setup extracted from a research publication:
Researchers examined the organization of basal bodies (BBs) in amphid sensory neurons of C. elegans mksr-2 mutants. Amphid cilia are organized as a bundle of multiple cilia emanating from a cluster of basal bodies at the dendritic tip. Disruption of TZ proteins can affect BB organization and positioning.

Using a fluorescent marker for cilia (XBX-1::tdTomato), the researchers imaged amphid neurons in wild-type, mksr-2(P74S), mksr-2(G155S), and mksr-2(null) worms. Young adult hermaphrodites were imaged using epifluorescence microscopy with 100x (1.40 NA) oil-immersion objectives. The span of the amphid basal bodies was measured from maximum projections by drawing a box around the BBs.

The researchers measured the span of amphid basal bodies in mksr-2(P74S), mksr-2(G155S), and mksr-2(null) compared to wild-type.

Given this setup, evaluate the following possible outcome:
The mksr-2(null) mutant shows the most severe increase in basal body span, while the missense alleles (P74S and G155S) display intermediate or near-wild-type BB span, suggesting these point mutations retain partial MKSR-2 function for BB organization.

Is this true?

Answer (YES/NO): NO